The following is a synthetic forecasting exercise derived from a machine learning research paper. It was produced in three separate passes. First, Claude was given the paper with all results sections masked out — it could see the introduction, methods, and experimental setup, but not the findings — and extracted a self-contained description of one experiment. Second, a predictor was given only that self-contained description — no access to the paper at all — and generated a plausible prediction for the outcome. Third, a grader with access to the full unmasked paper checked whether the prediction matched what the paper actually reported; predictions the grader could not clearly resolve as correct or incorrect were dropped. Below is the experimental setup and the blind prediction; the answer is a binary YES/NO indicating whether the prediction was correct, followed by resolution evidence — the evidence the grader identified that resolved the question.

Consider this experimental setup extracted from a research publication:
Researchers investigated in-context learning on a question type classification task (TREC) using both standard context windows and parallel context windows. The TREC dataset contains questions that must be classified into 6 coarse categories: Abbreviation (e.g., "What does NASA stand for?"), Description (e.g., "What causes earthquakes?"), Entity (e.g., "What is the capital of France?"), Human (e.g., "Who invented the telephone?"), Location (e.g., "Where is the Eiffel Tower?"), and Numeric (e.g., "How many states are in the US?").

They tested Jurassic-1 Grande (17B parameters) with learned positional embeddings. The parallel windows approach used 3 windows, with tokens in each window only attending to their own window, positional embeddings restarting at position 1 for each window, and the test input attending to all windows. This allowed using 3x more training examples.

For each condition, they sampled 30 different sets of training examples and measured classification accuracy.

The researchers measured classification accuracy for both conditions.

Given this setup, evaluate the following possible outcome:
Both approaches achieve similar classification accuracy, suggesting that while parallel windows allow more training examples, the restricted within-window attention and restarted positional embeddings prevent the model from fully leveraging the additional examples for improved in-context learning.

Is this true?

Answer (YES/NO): NO